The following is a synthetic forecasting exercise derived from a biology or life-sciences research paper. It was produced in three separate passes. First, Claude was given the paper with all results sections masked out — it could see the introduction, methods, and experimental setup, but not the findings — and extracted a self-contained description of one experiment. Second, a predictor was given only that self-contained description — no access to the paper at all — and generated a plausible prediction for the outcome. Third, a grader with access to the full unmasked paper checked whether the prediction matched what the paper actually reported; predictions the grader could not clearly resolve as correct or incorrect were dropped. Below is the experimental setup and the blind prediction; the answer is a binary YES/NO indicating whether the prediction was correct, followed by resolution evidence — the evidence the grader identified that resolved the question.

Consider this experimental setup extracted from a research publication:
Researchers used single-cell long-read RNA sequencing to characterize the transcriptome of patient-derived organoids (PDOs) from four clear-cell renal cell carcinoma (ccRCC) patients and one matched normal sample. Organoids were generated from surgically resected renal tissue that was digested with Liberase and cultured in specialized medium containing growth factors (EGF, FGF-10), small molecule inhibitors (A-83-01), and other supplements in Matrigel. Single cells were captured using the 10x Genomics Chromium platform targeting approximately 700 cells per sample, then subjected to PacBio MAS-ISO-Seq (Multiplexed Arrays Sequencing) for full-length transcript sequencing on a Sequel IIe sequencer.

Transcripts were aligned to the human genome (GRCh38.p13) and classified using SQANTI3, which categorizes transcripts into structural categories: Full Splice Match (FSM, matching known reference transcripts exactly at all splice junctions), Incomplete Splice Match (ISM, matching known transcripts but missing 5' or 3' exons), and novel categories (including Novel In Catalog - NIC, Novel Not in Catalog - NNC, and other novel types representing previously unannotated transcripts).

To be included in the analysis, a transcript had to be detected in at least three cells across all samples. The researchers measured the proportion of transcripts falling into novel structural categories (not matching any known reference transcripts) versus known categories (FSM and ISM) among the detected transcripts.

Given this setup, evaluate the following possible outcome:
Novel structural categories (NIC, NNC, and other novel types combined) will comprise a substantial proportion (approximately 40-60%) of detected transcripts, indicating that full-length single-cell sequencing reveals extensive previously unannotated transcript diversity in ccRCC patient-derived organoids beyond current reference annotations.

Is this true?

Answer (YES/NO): NO